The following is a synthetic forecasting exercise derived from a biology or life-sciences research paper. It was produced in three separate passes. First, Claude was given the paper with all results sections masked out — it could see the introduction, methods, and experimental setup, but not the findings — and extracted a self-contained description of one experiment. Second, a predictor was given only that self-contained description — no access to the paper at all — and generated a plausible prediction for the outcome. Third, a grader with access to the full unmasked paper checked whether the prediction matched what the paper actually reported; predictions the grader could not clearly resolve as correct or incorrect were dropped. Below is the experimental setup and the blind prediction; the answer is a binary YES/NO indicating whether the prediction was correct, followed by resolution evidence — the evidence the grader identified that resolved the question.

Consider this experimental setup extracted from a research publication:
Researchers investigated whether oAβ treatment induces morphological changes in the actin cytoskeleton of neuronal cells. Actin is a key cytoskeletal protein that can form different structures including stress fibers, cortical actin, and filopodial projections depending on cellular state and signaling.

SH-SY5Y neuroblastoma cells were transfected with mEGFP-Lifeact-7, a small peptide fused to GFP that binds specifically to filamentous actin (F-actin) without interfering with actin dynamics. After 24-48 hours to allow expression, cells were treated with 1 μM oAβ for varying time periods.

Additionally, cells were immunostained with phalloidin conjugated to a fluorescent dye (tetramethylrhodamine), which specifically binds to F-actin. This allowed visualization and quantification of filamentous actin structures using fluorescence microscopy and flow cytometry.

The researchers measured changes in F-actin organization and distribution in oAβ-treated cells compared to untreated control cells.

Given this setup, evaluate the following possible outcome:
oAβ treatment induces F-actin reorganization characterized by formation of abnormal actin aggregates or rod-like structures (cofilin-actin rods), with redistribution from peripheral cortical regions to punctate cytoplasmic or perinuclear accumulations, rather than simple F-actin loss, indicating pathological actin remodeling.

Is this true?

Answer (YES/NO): NO